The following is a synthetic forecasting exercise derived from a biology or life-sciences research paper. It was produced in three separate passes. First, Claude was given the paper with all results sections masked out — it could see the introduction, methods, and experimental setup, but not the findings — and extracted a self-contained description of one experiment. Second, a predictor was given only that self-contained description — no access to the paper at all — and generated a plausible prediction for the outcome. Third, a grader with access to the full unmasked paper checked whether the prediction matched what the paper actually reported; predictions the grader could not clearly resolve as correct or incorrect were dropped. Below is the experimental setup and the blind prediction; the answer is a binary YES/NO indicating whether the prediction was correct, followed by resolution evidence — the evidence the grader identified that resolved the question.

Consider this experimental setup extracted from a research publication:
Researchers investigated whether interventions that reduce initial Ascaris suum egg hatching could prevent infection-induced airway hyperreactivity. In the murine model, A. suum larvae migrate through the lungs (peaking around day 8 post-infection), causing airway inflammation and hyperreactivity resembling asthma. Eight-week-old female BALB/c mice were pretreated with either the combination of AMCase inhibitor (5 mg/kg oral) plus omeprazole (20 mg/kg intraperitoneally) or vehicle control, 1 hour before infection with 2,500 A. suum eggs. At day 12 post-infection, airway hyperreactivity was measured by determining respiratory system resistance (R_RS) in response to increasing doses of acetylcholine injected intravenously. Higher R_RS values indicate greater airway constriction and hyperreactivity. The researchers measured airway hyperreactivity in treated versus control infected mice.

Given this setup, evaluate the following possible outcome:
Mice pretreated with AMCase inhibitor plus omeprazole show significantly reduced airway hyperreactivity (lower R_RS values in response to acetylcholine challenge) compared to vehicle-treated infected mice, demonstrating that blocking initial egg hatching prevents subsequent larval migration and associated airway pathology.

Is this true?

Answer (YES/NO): YES